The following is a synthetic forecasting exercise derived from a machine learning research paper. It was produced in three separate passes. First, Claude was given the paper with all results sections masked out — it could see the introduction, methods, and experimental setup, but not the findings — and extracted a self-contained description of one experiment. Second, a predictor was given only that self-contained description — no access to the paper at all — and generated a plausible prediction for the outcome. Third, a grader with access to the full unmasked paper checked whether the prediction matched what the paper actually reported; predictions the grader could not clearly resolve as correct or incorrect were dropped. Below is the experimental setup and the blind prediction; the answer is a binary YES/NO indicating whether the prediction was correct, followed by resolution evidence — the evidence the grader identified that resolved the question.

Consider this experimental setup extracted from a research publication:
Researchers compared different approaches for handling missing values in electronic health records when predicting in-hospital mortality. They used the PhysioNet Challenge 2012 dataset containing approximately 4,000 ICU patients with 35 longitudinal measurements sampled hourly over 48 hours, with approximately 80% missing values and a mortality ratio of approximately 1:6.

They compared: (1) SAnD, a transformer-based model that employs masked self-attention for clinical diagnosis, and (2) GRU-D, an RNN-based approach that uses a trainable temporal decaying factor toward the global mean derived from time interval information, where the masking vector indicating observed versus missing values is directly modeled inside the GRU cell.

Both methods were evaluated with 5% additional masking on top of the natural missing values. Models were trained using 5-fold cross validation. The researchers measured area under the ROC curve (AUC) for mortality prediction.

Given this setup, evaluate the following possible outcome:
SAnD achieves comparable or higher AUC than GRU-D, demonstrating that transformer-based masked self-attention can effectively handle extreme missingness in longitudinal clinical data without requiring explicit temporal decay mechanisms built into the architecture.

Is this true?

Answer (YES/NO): NO